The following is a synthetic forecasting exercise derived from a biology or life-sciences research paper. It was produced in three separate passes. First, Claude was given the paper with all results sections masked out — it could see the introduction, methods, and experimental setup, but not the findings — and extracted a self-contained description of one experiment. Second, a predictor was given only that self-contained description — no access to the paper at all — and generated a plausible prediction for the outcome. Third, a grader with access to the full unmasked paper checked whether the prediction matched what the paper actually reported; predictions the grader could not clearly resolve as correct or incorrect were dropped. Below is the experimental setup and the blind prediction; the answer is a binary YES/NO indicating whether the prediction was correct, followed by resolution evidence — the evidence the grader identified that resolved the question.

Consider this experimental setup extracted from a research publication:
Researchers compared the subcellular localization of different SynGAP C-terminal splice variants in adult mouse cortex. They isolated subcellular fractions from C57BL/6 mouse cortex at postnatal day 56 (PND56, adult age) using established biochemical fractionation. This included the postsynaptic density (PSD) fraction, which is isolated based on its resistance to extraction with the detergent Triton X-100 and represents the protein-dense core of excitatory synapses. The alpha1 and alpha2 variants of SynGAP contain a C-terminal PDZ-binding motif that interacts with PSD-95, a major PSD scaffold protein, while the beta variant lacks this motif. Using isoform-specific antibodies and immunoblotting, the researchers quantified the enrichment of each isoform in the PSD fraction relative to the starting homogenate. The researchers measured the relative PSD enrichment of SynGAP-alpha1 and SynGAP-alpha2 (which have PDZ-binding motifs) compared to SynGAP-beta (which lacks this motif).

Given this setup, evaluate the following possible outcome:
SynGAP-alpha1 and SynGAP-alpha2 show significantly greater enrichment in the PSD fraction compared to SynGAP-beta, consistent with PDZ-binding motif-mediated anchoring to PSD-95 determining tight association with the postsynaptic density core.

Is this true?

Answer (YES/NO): YES